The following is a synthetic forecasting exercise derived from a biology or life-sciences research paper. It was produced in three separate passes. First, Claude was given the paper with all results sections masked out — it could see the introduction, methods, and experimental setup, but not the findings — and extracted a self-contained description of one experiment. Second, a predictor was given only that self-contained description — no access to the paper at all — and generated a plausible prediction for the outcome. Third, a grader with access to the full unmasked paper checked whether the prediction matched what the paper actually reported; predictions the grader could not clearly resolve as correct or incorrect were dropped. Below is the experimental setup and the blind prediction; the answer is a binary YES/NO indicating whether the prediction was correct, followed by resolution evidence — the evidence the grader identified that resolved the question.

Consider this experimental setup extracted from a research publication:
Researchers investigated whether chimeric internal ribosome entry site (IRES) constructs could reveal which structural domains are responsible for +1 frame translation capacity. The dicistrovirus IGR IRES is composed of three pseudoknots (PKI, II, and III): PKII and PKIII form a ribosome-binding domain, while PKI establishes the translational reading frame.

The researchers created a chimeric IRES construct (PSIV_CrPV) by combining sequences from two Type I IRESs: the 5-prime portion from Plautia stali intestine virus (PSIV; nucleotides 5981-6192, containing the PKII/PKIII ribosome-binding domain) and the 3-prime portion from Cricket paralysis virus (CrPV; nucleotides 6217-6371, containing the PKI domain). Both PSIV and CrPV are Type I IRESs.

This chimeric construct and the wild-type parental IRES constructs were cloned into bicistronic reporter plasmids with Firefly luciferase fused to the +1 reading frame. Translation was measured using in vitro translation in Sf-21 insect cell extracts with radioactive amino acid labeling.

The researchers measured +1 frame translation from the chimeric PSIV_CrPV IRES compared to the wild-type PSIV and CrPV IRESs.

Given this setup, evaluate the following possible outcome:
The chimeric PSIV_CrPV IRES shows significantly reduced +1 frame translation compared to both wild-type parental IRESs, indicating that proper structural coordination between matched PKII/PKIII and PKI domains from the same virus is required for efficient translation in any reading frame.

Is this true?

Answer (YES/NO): NO